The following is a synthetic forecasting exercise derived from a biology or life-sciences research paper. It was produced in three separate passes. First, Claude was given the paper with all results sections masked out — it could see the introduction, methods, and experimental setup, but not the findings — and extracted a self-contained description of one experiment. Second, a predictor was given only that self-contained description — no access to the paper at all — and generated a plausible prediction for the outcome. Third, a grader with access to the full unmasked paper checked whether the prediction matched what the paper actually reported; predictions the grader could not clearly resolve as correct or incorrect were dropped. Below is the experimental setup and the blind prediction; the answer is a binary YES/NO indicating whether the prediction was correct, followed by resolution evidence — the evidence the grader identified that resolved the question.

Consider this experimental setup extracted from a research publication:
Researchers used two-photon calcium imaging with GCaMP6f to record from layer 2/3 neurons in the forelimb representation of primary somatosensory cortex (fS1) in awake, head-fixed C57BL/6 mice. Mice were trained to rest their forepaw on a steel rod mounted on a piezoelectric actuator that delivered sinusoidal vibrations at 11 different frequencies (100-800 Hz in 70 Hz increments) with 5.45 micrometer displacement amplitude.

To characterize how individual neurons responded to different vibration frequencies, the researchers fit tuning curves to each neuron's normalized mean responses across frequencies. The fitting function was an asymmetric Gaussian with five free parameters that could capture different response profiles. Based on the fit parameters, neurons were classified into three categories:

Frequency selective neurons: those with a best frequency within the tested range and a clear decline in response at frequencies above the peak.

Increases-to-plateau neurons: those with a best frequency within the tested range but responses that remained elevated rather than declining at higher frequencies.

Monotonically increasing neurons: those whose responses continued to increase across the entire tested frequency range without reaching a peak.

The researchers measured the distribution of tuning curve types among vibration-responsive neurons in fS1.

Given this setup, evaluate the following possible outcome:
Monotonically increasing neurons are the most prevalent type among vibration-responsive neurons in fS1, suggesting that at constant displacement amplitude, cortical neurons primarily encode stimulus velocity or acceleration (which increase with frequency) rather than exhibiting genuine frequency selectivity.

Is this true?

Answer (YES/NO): NO